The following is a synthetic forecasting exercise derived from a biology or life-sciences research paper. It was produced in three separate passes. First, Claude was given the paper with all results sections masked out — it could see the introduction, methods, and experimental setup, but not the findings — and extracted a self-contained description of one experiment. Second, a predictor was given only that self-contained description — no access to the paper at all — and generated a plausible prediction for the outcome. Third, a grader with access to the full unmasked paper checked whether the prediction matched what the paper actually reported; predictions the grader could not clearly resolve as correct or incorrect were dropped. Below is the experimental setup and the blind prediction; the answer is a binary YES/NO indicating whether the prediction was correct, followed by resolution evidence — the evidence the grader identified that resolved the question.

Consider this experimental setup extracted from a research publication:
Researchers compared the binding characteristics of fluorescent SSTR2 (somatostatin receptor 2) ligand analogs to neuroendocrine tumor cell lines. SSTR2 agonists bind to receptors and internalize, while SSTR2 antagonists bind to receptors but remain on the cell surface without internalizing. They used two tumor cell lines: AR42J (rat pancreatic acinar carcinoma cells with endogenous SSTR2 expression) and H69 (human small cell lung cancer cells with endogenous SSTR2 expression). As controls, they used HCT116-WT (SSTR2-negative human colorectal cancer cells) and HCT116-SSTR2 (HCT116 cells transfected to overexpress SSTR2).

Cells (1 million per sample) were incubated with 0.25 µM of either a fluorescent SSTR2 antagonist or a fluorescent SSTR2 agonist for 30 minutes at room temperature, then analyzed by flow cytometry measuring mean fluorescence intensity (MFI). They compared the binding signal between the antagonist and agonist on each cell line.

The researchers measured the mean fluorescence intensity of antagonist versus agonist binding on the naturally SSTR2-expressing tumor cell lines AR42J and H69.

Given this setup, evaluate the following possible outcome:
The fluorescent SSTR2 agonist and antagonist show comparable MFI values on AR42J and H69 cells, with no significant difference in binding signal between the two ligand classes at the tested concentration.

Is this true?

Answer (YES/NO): NO